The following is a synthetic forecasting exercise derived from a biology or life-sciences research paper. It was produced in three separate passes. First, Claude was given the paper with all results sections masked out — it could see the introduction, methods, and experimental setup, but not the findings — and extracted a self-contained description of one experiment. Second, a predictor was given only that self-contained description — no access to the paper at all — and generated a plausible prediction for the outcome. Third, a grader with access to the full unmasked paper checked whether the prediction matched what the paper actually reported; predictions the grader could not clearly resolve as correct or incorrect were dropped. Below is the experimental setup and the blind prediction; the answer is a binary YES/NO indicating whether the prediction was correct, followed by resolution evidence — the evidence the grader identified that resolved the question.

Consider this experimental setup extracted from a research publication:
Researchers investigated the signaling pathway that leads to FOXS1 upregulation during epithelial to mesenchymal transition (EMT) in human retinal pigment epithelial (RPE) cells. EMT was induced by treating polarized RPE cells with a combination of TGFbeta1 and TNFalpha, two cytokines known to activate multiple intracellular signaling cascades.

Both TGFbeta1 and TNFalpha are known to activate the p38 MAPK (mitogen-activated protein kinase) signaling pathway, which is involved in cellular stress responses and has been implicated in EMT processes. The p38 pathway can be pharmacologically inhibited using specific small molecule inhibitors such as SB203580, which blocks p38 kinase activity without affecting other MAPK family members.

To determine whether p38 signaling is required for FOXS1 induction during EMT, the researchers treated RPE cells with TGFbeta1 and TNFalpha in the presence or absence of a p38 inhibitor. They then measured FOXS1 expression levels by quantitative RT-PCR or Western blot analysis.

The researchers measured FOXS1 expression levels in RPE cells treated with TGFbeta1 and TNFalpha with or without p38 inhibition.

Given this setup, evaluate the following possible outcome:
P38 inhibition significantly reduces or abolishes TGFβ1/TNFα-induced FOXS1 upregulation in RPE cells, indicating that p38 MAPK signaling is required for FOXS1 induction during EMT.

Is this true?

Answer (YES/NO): YES